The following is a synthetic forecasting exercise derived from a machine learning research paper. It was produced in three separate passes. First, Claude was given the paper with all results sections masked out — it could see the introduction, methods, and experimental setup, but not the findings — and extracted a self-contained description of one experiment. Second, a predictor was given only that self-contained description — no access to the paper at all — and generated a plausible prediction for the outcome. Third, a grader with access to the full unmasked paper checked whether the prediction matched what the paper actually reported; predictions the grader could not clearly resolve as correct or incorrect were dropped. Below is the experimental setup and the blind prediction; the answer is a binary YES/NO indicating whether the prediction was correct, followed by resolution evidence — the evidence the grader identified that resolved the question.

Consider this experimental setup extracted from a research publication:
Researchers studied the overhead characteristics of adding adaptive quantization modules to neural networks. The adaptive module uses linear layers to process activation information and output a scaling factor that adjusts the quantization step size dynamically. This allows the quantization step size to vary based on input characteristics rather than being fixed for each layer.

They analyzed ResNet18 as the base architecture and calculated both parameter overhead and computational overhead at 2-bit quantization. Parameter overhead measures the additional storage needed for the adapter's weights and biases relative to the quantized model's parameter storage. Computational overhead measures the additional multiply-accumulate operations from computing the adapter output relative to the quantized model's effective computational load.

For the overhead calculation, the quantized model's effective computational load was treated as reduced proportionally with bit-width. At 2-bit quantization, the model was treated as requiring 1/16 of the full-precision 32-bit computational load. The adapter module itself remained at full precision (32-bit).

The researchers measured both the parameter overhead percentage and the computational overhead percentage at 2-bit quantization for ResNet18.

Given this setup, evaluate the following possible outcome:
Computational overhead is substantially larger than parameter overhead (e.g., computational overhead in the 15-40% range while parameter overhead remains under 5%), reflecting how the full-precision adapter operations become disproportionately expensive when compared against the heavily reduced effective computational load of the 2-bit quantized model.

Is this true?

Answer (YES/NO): NO